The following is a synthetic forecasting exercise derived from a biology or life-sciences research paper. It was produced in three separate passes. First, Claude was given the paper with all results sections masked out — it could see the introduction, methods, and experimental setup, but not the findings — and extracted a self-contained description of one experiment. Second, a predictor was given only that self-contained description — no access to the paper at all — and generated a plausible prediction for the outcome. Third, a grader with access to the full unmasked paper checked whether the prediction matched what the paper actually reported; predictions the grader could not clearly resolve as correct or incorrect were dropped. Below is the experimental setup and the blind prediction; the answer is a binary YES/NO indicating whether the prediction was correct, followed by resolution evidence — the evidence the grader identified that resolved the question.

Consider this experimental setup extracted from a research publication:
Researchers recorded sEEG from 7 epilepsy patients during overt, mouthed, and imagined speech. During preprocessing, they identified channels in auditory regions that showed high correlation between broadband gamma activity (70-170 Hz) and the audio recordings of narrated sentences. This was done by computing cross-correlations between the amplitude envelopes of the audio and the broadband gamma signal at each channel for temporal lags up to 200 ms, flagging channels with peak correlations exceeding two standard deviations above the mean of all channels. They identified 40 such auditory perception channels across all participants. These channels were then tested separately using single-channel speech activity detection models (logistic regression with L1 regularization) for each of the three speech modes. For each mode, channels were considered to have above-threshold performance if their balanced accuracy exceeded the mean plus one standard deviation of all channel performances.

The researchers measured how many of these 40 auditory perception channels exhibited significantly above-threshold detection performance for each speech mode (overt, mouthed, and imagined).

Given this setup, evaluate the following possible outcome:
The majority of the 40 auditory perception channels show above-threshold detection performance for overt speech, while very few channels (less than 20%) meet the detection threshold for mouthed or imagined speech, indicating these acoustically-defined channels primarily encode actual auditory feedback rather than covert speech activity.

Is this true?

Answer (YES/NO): YES